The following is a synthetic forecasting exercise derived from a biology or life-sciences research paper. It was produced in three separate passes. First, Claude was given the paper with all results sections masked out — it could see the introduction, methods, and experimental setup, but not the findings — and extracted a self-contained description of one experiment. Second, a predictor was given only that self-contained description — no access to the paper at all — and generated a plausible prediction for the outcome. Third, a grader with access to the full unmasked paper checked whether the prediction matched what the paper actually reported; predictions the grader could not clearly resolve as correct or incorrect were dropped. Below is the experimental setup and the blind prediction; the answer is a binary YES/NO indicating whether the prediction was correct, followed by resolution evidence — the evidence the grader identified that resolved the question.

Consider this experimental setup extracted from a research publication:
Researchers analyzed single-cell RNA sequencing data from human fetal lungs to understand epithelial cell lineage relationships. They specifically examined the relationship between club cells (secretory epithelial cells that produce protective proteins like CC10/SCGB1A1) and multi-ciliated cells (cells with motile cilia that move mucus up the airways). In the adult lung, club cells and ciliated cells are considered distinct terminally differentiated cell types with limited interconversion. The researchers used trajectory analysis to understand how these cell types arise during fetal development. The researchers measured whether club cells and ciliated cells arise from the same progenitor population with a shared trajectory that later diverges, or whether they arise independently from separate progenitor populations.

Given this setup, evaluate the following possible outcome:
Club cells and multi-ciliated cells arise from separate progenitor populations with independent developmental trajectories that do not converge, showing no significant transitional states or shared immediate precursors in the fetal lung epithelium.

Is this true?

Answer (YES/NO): NO